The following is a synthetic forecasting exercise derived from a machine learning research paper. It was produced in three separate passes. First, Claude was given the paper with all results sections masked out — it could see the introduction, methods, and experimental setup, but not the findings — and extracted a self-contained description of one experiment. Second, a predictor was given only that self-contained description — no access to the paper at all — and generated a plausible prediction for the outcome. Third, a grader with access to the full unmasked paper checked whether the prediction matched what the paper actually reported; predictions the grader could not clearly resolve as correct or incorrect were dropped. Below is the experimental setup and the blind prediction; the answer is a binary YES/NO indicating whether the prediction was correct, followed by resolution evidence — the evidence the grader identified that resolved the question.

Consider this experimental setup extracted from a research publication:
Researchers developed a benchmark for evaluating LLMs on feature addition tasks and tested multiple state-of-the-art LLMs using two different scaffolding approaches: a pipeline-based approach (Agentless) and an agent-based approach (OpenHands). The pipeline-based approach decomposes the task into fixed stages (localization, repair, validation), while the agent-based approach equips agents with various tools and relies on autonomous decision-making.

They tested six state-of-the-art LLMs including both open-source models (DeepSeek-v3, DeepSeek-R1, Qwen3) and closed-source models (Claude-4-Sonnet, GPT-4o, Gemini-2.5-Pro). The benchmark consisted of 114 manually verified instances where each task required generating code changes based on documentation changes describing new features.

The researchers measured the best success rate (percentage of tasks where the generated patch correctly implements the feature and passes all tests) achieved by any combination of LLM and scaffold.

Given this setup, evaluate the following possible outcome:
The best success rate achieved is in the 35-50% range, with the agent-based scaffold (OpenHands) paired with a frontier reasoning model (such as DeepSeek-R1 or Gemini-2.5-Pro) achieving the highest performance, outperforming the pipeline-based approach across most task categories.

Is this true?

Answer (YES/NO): NO